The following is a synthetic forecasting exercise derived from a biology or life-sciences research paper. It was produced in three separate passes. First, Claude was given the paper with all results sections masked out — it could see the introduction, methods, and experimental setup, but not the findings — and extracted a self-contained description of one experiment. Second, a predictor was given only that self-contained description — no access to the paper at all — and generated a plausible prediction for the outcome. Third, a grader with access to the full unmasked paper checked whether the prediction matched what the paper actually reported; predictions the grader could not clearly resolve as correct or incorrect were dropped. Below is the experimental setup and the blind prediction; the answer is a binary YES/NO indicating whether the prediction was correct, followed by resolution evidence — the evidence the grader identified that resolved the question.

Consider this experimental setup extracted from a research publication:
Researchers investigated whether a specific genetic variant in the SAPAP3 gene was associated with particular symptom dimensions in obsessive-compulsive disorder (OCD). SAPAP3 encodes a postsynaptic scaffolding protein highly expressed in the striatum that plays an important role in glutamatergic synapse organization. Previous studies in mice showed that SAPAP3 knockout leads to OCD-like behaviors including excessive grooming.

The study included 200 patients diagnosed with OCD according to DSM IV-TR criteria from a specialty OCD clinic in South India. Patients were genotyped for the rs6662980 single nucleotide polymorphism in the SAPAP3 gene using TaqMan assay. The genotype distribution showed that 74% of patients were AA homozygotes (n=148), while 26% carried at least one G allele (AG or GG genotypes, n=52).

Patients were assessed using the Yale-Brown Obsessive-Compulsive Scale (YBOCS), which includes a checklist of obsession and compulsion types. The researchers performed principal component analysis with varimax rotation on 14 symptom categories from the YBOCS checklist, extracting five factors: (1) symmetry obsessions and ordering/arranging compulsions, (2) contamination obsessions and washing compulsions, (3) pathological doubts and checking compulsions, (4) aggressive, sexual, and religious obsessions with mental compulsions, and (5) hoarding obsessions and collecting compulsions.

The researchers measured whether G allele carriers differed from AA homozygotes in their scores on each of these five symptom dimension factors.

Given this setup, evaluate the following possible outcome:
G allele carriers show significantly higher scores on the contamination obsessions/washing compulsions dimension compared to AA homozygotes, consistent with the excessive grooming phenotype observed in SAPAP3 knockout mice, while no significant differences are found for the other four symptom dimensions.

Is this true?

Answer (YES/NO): YES